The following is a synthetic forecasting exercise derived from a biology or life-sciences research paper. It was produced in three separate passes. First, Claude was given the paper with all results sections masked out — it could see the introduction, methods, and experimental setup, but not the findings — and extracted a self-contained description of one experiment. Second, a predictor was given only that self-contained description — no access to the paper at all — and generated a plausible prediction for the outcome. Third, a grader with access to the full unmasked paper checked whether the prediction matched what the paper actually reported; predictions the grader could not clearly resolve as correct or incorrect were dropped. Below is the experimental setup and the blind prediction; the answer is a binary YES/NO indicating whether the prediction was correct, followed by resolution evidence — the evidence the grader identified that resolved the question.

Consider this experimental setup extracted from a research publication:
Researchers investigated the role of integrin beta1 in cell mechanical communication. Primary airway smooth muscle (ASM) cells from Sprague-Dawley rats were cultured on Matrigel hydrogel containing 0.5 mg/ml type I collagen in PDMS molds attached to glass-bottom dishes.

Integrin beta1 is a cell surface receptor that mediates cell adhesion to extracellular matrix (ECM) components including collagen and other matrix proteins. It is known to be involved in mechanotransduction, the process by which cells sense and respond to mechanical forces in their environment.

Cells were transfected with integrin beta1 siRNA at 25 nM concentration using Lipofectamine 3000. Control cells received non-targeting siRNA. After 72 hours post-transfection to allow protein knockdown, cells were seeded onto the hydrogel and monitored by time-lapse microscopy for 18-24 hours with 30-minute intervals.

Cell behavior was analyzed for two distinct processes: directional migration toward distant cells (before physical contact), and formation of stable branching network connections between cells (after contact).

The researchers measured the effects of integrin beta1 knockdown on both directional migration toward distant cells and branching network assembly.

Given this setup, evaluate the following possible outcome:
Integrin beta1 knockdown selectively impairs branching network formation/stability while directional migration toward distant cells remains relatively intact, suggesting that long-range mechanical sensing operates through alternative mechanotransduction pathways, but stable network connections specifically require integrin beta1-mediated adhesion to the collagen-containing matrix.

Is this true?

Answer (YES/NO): NO